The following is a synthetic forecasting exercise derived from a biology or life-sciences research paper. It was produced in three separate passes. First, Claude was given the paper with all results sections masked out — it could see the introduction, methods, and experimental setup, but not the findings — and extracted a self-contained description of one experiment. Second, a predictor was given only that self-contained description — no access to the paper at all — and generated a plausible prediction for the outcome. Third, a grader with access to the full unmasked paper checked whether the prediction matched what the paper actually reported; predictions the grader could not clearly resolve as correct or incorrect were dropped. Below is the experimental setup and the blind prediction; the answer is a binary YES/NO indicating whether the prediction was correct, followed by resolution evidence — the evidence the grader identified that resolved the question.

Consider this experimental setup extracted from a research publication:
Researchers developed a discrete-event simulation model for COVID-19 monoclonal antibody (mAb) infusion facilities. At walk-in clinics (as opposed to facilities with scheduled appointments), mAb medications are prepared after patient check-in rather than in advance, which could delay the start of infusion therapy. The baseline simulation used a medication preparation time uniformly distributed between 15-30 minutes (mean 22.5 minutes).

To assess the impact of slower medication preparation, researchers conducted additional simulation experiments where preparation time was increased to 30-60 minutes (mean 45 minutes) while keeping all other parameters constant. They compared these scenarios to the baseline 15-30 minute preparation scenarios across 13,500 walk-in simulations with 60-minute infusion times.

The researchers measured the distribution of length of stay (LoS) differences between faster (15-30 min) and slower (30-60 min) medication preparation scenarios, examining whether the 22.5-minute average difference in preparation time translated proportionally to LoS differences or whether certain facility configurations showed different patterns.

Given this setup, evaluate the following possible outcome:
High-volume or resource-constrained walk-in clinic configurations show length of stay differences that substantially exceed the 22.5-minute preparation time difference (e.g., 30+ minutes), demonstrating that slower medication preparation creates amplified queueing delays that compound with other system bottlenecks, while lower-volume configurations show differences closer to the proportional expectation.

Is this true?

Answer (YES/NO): NO